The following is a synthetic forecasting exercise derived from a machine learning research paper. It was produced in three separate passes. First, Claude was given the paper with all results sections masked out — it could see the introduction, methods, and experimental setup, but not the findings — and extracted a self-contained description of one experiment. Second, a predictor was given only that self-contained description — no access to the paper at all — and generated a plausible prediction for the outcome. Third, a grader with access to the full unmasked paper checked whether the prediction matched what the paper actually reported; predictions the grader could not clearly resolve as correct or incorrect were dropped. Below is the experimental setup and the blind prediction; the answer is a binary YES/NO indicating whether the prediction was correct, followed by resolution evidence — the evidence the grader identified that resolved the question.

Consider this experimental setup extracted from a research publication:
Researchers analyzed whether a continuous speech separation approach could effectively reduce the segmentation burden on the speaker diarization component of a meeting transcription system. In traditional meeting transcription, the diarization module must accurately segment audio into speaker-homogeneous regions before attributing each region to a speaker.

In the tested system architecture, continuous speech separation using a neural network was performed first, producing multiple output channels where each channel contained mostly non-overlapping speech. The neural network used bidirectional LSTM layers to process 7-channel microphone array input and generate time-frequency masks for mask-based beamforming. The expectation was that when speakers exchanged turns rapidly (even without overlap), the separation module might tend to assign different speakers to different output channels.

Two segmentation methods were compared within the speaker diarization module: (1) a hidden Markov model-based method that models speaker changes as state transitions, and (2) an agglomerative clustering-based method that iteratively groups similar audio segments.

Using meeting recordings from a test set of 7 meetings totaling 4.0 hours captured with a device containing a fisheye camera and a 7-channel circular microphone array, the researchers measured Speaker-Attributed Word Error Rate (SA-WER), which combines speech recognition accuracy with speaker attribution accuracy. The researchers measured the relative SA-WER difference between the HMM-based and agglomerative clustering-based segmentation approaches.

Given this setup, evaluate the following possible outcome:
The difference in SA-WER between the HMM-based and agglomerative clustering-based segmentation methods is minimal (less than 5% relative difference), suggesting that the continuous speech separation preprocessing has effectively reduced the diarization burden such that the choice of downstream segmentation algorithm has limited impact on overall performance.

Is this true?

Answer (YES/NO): YES